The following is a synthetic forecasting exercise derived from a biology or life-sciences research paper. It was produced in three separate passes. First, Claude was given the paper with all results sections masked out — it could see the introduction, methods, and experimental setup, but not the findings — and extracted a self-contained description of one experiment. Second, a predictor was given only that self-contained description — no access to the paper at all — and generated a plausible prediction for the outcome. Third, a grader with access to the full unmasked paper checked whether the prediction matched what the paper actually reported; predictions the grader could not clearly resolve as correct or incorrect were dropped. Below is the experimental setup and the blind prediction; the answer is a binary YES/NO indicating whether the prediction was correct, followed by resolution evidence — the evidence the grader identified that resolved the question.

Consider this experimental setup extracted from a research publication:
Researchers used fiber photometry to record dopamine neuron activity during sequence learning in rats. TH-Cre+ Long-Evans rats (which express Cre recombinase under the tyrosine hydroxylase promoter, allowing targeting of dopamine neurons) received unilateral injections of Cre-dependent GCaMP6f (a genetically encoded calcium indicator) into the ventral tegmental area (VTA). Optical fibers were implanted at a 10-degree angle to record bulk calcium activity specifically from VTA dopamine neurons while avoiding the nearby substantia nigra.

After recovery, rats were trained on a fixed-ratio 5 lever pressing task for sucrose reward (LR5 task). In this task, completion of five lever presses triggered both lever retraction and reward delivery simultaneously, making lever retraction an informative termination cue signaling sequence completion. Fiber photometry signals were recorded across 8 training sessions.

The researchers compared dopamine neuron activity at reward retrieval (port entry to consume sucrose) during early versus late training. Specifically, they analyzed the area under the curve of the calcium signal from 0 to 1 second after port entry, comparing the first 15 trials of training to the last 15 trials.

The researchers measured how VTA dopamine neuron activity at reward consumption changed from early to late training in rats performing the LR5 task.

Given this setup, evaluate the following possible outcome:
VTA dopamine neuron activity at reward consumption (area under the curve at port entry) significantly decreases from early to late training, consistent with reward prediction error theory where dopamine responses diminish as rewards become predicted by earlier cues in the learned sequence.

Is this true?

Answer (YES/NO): YES